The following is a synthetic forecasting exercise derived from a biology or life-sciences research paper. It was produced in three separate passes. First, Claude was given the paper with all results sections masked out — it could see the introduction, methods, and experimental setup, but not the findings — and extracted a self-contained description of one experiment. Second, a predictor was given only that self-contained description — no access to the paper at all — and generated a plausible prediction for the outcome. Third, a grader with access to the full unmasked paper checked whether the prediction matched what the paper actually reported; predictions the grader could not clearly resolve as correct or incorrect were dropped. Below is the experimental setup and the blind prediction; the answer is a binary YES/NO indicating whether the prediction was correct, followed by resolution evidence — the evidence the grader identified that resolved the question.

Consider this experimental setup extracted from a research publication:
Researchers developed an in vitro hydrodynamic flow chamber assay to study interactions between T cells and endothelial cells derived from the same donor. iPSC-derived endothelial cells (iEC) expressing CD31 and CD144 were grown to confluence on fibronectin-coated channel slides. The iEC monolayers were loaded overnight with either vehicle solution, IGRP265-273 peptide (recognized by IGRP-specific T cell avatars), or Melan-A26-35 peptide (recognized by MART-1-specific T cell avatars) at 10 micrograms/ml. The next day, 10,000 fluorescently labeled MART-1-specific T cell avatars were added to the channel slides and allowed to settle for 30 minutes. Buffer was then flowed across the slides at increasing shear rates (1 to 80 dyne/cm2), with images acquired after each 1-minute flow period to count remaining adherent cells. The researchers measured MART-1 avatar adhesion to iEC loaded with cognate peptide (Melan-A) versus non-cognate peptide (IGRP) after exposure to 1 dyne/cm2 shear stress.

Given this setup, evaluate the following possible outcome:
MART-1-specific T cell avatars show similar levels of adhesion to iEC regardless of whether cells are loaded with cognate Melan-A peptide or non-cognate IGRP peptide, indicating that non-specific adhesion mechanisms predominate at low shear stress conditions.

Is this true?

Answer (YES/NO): NO